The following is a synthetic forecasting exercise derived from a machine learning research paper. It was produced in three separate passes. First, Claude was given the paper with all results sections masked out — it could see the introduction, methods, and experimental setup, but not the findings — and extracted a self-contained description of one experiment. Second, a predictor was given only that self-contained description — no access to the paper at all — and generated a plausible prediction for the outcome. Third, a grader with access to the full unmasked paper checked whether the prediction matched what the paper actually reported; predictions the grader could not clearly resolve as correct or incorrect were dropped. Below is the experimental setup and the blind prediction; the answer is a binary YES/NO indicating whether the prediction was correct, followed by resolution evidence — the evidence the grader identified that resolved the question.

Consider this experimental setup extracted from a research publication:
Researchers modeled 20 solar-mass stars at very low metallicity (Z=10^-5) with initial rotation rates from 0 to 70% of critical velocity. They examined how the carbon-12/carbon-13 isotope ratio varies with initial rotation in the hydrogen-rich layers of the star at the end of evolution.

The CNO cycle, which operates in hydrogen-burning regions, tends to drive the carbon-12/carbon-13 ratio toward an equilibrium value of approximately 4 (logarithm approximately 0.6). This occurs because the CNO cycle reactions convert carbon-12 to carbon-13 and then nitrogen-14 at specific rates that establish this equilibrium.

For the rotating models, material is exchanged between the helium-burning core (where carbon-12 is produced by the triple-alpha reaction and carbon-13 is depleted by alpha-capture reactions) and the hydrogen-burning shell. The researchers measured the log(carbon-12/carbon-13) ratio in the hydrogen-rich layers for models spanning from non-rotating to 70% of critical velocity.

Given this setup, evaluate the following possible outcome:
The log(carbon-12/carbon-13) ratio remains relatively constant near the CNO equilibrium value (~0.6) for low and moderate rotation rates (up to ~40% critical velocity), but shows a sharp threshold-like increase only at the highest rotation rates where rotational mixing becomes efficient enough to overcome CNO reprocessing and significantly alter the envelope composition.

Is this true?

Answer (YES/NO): NO